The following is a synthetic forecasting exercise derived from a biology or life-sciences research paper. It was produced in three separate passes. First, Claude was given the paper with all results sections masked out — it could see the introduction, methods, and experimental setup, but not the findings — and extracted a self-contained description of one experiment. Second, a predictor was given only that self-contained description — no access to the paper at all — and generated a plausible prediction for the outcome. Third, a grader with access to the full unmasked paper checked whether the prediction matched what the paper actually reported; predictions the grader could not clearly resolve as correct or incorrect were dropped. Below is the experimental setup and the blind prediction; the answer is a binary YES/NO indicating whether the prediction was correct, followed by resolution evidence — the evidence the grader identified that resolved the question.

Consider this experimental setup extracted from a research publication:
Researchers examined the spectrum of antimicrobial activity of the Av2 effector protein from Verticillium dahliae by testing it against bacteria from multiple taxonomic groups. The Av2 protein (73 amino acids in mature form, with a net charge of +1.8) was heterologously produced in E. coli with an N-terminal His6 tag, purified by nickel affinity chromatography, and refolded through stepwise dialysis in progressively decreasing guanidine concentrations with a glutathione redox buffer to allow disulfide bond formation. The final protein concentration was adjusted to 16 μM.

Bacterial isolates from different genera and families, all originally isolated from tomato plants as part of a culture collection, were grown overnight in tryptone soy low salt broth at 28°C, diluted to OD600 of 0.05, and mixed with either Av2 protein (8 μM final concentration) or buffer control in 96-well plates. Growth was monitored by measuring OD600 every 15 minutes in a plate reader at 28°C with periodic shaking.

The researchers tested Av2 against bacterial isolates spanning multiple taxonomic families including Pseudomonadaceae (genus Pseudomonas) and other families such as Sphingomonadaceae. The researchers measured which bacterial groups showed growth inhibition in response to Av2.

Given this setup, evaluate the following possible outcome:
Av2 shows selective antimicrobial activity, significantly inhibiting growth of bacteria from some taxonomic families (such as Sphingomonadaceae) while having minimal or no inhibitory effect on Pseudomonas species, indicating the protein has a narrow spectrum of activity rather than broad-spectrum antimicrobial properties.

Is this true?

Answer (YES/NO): NO